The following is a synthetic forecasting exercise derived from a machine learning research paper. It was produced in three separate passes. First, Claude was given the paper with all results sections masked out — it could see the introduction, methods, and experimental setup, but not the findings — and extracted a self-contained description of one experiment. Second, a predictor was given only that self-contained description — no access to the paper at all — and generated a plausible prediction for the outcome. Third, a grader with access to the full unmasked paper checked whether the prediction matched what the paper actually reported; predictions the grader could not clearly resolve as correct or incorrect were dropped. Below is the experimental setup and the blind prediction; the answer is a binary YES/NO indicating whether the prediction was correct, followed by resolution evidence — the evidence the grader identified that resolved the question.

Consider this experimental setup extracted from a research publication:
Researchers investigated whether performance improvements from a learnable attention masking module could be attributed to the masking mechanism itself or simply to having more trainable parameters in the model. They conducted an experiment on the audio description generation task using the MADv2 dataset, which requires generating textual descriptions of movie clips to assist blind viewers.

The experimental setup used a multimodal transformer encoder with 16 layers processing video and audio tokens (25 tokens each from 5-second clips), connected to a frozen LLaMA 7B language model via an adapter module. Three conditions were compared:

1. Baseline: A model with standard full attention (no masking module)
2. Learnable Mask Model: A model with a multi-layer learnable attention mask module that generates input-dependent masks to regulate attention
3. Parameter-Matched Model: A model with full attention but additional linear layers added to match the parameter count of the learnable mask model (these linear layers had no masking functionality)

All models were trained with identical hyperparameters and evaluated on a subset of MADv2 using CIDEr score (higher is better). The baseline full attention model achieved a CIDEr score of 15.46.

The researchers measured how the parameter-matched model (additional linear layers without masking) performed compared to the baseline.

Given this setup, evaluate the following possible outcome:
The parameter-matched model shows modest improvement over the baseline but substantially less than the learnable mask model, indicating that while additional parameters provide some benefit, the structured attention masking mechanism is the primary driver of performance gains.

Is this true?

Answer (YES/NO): NO